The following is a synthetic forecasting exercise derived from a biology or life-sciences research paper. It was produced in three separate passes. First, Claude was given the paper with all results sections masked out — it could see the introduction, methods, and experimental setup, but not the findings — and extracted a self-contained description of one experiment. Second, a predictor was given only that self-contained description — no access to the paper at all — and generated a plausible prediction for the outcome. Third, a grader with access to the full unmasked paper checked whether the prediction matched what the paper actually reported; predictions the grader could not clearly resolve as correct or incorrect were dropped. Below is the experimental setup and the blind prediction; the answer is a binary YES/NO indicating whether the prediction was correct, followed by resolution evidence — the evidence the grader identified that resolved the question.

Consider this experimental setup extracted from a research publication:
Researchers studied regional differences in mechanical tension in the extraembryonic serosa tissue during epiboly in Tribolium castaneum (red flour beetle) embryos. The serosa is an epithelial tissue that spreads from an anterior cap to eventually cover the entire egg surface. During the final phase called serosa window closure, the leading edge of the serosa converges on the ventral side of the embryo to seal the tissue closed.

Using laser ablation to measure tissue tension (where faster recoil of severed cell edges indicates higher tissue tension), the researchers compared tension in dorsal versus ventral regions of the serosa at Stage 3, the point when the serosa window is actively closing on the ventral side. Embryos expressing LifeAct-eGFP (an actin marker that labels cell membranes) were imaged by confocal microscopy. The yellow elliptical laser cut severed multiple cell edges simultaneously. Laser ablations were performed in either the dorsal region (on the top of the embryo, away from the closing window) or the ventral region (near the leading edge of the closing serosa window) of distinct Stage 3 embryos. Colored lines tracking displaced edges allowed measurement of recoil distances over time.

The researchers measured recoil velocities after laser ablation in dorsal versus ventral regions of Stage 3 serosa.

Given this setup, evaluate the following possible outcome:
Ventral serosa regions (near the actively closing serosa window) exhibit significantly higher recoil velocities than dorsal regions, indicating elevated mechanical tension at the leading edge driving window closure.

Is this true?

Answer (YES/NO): NO